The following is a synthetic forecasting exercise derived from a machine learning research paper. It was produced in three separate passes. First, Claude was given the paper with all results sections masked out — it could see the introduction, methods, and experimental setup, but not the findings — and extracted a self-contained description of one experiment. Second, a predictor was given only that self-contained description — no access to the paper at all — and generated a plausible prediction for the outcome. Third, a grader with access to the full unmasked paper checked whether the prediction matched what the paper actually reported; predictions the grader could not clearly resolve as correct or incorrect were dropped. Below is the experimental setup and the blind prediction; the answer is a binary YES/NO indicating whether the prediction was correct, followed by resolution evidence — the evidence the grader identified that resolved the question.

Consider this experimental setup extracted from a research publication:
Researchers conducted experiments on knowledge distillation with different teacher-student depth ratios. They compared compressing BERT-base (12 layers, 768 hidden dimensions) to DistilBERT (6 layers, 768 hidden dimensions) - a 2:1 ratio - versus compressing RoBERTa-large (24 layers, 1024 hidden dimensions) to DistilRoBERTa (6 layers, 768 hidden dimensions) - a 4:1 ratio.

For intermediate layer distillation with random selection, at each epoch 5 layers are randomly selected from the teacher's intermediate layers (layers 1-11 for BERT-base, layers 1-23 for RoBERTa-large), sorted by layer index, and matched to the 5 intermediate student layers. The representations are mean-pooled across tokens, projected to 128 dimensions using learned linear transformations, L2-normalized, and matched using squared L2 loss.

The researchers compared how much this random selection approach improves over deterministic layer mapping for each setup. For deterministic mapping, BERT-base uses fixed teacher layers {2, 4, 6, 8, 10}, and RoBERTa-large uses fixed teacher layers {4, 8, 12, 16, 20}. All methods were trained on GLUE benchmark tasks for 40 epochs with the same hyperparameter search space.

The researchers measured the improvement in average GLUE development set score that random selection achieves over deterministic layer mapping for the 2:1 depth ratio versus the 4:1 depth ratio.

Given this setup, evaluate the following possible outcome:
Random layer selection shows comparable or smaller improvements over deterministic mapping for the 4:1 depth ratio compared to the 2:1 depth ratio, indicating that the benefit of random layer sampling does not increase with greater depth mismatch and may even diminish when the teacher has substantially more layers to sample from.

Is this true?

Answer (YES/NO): NO